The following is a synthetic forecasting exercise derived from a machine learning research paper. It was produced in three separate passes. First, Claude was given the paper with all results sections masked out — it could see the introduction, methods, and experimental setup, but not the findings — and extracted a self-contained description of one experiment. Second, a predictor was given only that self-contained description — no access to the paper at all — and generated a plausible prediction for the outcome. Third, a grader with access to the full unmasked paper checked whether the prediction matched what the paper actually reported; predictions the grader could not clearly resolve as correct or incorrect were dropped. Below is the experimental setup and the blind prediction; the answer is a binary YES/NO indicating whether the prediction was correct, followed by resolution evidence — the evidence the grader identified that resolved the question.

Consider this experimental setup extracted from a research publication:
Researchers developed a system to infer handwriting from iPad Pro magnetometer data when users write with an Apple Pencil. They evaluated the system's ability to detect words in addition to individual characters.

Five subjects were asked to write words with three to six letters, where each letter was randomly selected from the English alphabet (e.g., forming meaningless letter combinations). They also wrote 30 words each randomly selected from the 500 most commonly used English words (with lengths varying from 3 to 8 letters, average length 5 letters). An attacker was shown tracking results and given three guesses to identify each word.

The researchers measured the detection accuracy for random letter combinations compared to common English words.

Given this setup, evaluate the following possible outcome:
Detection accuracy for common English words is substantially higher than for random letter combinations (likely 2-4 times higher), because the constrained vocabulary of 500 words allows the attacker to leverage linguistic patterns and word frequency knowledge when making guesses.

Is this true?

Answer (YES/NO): NO